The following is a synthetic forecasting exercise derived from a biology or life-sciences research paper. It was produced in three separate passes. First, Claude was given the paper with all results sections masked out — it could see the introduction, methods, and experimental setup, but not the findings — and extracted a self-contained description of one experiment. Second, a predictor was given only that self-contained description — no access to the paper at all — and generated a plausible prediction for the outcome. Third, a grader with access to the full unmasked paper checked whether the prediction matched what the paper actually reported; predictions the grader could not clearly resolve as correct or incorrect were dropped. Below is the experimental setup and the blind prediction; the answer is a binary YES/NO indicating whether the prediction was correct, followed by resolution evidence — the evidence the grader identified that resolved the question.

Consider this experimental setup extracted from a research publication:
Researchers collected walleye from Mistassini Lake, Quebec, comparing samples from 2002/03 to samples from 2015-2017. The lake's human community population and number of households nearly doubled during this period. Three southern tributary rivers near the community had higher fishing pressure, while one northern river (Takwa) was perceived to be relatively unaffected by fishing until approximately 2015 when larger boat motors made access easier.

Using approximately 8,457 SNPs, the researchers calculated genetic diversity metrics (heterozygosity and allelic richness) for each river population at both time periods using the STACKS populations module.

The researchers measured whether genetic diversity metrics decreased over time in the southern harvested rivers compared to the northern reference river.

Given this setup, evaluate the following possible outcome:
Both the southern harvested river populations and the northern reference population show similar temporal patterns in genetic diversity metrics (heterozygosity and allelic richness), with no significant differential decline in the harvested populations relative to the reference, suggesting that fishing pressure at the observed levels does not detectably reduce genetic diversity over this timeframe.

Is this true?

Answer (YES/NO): YES